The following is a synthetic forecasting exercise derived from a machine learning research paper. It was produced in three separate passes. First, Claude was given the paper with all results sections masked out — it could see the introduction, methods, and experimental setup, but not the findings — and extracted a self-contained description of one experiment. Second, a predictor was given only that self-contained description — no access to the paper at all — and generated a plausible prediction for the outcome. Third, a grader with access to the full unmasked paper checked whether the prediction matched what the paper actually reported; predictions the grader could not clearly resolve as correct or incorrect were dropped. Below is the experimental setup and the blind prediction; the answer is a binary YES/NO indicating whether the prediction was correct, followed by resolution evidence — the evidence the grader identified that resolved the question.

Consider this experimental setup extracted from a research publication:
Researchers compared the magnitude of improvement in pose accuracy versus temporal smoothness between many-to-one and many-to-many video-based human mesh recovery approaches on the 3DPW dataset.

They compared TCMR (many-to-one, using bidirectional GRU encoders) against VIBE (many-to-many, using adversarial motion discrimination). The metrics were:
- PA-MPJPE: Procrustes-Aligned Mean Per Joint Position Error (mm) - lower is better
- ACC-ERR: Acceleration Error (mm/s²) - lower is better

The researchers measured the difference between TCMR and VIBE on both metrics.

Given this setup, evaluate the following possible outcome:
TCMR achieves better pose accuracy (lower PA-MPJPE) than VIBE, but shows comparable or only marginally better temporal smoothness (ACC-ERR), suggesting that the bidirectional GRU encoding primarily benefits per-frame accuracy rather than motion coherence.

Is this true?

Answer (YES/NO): NO